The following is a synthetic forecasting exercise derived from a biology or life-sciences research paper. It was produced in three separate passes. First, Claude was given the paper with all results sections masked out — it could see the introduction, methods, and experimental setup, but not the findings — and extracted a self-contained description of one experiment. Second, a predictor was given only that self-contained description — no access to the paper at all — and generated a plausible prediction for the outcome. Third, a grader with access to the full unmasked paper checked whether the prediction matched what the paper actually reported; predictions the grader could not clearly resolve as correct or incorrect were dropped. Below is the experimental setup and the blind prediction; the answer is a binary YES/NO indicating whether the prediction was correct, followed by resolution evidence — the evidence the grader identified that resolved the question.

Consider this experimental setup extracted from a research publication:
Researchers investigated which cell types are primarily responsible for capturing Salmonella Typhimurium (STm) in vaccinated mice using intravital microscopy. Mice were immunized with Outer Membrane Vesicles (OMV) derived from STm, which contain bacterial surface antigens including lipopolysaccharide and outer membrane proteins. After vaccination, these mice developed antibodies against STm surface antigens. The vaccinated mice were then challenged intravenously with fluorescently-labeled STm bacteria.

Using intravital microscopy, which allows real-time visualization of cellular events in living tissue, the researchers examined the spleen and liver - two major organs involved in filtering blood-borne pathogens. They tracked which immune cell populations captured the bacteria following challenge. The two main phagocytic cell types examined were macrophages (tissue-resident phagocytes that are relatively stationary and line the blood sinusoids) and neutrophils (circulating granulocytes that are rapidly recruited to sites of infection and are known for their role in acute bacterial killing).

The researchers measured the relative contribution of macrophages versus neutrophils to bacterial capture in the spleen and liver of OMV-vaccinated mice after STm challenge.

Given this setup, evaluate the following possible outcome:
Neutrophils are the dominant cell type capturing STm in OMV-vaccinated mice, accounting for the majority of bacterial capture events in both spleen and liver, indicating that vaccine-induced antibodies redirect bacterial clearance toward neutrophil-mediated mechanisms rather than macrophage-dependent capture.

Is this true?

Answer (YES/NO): NO